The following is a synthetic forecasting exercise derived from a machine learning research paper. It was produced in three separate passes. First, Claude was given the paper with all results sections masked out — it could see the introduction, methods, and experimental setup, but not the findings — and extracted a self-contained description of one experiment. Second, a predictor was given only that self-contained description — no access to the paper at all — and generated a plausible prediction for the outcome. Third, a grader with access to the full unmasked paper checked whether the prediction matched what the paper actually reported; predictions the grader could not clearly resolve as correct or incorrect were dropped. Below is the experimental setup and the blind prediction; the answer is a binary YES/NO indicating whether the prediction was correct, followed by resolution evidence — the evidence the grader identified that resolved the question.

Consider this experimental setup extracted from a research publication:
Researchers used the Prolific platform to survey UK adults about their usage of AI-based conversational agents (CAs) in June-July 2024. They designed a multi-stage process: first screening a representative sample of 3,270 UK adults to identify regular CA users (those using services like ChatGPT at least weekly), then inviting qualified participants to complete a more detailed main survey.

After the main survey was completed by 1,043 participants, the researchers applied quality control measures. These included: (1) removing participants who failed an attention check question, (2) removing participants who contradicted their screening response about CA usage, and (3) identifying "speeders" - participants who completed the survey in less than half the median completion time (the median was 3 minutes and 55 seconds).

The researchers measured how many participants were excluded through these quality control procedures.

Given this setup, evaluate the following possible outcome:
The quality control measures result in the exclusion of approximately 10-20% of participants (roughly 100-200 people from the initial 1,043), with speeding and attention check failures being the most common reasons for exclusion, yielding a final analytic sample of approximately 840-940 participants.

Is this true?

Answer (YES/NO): YES